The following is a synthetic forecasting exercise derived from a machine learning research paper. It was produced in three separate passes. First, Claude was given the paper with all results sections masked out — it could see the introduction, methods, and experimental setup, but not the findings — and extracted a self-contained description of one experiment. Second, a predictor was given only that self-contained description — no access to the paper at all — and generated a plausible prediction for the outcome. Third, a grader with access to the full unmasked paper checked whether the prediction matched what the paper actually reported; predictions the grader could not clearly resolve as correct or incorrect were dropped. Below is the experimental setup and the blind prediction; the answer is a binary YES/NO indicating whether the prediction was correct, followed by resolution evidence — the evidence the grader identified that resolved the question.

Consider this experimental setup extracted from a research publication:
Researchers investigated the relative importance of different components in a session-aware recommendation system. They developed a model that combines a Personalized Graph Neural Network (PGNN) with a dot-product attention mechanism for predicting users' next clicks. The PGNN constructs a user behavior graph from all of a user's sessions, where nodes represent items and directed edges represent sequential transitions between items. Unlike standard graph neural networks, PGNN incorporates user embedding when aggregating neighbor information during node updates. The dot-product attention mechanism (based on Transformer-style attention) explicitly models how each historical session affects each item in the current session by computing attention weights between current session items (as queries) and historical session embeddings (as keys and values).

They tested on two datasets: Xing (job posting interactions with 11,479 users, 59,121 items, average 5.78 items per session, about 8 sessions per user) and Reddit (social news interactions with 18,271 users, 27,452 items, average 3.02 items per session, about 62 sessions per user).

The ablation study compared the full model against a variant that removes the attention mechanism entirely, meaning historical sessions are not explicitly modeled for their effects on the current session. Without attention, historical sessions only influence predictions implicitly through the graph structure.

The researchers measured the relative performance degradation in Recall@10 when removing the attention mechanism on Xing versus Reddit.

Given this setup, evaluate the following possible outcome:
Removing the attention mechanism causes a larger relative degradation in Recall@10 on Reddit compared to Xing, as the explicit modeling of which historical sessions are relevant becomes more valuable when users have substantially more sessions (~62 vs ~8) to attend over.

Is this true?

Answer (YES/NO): NO